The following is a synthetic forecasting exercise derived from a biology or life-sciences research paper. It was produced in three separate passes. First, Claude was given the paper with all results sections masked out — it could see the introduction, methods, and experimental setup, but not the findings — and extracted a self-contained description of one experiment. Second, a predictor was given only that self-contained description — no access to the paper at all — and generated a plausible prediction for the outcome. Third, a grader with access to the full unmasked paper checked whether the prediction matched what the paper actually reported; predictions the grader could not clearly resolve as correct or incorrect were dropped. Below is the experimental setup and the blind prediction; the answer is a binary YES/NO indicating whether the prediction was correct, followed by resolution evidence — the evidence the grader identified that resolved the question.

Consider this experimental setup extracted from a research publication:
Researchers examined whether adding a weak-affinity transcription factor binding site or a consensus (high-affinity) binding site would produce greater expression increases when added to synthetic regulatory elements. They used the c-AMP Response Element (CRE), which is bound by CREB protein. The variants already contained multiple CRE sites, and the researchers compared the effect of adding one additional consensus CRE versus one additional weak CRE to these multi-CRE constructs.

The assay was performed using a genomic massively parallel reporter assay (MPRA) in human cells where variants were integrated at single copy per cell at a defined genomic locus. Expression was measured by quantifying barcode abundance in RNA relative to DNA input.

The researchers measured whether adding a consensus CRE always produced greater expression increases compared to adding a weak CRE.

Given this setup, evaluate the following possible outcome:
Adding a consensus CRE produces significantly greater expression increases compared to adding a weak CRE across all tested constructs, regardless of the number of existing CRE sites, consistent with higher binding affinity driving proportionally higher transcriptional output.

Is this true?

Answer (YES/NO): NO